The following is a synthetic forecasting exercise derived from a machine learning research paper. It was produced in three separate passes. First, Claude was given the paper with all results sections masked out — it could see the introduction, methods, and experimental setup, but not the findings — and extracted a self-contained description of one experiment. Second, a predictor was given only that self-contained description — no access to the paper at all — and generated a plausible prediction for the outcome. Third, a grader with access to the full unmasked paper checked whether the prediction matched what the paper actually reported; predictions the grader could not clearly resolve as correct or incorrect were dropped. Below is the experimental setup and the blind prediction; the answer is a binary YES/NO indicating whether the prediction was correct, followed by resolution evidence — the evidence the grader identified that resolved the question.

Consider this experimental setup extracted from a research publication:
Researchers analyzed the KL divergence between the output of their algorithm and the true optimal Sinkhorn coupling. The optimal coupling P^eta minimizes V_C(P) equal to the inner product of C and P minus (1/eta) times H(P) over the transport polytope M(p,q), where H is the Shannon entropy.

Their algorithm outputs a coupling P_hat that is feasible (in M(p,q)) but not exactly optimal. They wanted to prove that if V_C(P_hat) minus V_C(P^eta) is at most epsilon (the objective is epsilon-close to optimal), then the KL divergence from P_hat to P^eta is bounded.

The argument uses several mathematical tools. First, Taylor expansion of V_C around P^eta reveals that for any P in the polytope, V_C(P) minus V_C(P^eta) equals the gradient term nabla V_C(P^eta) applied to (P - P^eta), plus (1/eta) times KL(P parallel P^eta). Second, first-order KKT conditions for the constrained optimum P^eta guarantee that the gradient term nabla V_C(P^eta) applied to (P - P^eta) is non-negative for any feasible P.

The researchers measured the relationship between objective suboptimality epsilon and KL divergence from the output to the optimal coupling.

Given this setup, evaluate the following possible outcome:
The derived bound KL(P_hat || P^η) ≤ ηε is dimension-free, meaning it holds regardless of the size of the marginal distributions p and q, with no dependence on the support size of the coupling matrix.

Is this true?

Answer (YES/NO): YES